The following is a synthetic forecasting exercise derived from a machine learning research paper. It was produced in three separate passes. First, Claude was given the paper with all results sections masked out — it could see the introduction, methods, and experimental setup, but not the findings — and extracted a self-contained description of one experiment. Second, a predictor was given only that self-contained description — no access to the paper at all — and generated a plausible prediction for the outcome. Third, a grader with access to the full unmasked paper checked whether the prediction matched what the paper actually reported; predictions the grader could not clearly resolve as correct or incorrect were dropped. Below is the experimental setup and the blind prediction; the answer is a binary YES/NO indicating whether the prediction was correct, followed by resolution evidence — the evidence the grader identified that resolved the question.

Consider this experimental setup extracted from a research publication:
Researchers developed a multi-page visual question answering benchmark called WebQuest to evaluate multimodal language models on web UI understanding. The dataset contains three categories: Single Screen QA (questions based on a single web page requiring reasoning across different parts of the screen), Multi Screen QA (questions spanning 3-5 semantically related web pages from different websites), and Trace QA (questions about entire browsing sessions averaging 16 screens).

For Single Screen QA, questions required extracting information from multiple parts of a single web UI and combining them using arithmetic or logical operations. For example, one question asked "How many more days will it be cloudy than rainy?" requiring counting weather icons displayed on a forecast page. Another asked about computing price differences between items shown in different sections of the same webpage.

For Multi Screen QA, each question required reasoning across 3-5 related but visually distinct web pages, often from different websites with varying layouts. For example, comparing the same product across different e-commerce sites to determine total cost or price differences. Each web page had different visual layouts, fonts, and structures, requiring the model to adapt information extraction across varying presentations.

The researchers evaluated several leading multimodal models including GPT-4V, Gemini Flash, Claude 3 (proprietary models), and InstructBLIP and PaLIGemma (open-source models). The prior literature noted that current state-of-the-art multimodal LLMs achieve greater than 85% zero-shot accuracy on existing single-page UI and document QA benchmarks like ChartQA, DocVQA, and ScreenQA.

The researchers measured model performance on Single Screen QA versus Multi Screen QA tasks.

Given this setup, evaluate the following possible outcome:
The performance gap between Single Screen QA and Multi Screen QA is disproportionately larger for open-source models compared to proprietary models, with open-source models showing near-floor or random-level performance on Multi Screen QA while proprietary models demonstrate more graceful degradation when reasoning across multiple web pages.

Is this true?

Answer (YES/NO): NO